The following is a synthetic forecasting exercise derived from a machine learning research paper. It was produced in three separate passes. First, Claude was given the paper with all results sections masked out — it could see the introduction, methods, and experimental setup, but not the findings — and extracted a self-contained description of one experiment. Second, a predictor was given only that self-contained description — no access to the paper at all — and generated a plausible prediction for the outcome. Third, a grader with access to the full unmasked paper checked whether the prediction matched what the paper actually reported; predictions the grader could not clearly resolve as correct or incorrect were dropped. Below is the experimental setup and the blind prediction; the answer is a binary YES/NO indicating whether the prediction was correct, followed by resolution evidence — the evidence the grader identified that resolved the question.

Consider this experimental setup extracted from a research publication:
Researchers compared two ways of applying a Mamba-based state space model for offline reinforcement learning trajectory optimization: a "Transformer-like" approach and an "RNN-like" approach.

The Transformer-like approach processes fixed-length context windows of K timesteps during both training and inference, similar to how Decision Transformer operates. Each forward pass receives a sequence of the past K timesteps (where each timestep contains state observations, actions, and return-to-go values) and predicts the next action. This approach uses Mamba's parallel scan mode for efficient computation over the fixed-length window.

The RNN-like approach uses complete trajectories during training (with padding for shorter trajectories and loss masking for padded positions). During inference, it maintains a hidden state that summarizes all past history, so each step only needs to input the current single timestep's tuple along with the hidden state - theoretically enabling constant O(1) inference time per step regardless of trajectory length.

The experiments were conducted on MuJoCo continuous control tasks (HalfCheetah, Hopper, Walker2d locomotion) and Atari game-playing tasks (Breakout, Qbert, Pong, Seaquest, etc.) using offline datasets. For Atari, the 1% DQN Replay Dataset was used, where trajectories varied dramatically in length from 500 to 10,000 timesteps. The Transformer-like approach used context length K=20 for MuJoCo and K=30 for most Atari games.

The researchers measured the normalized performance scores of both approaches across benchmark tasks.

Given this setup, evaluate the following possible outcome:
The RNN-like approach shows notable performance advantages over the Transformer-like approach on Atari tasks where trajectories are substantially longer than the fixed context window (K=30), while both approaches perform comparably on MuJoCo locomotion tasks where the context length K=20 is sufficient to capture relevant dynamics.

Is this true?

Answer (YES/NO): NO